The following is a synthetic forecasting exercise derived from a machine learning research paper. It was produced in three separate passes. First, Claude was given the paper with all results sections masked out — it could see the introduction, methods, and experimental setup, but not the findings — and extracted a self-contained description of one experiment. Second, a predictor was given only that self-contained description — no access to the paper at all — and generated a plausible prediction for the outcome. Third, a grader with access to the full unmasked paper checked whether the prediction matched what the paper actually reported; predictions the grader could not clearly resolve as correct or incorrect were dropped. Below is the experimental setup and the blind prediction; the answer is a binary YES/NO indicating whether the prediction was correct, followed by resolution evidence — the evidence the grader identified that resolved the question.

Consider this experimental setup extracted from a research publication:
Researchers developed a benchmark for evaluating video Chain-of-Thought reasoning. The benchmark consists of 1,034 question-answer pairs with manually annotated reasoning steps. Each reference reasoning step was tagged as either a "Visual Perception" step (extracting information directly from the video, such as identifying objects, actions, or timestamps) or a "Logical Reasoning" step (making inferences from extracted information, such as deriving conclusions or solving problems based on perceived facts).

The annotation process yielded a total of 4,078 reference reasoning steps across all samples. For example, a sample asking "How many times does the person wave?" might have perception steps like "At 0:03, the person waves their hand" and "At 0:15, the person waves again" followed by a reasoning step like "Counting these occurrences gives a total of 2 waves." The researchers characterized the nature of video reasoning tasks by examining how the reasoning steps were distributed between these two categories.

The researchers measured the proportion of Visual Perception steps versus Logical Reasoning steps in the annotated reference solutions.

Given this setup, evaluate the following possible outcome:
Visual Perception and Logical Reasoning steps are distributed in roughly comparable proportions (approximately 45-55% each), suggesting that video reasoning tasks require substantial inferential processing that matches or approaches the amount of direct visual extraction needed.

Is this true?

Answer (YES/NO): NO